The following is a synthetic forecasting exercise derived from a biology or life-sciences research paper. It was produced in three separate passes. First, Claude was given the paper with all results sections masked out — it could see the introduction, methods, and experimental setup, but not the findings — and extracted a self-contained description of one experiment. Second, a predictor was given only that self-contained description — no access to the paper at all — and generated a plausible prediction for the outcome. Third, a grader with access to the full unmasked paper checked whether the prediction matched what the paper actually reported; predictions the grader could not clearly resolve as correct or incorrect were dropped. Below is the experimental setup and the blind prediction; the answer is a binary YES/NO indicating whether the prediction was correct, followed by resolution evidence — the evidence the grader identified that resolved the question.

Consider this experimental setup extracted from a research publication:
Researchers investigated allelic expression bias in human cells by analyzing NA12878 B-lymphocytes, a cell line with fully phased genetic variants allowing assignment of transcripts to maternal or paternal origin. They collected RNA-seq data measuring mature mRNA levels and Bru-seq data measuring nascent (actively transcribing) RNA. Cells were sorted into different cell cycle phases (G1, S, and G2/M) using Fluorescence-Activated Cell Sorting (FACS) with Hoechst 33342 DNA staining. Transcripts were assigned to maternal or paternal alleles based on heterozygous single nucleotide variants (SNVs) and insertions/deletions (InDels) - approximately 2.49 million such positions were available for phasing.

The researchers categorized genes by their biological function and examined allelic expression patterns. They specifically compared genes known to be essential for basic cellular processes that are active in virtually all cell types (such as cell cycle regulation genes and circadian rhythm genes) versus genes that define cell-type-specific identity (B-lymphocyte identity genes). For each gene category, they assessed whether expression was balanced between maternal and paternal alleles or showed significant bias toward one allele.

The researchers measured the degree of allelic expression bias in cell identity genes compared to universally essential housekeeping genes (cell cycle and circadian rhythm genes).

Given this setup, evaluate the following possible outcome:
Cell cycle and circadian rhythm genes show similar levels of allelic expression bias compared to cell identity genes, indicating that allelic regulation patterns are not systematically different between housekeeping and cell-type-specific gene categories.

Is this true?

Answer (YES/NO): NO